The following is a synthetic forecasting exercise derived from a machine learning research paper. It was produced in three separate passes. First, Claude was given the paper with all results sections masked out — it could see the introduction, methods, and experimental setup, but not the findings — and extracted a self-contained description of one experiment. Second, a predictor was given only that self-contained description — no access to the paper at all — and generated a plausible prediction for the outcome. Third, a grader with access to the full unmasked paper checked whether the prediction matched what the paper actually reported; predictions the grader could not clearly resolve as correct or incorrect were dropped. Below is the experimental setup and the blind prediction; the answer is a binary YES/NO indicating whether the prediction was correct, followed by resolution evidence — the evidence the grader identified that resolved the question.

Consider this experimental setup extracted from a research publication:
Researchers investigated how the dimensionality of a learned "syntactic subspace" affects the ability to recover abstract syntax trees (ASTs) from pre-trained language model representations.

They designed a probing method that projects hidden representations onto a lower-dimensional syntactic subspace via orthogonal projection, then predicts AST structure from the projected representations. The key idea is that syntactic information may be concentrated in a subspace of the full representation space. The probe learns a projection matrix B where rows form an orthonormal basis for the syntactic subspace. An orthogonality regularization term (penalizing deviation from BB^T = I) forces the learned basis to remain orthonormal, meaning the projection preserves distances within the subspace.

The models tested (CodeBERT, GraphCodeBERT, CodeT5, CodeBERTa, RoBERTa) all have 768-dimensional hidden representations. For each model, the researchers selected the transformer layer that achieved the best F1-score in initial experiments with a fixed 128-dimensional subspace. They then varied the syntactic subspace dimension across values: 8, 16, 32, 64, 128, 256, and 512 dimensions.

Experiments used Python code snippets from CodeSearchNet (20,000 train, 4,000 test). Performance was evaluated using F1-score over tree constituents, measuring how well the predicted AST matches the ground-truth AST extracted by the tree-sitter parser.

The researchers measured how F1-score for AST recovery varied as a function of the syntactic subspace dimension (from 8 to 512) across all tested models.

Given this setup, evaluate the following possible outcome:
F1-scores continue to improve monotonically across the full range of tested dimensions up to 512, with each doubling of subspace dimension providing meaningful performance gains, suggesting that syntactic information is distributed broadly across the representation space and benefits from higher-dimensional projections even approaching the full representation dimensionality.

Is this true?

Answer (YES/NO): NO